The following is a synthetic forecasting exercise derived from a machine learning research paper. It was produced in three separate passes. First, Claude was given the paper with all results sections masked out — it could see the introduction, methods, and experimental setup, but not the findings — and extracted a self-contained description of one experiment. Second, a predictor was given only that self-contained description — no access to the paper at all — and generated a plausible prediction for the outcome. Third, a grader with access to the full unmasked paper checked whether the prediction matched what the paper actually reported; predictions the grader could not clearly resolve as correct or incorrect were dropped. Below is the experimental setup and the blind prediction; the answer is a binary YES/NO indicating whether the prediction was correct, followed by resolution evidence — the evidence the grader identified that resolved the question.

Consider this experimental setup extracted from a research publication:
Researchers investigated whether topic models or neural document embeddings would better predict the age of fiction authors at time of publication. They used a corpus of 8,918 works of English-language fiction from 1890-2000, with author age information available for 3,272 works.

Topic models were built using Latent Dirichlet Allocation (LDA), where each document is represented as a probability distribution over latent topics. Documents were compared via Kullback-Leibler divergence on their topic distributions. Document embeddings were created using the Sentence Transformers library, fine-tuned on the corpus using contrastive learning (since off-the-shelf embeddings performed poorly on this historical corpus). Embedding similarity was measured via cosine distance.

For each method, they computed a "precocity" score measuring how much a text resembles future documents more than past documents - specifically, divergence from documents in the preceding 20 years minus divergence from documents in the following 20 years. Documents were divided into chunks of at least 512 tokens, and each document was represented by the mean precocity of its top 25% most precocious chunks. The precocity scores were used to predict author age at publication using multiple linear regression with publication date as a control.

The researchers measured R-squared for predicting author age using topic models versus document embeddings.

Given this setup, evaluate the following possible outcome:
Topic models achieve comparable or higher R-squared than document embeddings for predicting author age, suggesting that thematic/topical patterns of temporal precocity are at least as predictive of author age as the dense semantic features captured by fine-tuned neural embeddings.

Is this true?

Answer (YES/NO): NO